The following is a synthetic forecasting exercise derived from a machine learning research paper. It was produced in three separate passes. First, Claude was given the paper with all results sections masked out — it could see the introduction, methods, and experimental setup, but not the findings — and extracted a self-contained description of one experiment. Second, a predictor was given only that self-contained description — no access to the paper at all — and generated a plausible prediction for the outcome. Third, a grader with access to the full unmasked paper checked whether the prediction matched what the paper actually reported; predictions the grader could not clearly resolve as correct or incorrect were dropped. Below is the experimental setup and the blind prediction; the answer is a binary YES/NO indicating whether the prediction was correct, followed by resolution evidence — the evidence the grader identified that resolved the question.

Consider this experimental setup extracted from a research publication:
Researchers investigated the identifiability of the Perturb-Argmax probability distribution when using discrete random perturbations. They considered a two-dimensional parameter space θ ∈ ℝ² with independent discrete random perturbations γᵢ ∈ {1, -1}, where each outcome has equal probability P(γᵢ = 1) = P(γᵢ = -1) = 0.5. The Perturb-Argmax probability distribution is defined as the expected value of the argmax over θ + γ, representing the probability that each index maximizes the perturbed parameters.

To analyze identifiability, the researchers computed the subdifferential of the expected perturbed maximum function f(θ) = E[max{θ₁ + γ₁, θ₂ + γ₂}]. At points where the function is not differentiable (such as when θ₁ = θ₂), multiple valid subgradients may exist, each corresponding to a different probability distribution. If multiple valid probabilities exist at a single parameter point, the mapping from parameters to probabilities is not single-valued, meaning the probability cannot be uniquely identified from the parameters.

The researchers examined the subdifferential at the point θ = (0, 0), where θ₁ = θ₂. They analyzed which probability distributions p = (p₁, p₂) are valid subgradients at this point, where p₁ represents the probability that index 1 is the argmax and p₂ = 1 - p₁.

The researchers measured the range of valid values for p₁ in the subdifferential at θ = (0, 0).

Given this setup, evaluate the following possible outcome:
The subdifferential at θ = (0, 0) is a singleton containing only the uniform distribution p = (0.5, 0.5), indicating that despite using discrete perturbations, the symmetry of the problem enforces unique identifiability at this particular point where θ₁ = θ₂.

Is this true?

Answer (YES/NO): NO